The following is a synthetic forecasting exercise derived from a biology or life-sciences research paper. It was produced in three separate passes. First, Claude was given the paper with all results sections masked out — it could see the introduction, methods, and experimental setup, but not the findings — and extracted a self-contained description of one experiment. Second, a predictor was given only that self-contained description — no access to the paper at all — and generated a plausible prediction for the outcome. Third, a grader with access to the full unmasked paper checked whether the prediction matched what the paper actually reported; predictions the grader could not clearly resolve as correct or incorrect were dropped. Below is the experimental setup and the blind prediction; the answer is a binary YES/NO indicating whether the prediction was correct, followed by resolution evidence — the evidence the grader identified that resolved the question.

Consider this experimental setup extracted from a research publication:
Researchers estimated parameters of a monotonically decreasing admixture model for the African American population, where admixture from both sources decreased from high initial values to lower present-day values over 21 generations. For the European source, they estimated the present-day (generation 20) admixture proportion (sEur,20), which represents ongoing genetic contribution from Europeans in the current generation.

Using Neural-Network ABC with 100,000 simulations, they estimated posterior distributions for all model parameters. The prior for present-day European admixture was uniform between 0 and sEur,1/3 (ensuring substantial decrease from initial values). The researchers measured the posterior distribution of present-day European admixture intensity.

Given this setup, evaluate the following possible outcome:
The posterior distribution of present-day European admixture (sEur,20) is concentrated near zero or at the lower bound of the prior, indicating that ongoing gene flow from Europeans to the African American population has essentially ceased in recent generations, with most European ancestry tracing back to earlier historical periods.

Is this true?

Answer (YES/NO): NO